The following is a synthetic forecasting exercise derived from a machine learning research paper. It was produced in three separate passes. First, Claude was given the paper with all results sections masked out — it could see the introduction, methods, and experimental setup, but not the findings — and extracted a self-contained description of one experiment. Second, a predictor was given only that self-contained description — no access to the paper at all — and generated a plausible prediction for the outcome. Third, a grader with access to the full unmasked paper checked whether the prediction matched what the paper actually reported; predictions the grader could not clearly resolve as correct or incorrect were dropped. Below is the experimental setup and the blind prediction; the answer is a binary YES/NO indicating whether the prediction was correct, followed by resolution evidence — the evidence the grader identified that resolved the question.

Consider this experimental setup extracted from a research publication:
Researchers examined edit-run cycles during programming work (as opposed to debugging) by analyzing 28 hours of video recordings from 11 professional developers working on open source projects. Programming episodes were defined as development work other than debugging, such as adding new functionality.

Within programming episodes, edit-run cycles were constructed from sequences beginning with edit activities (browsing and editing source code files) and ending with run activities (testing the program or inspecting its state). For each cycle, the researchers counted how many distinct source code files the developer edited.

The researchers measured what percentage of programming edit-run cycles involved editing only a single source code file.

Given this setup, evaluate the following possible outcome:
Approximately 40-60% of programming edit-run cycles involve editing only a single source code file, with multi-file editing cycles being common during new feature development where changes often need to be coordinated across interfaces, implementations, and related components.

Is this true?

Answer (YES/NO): NO